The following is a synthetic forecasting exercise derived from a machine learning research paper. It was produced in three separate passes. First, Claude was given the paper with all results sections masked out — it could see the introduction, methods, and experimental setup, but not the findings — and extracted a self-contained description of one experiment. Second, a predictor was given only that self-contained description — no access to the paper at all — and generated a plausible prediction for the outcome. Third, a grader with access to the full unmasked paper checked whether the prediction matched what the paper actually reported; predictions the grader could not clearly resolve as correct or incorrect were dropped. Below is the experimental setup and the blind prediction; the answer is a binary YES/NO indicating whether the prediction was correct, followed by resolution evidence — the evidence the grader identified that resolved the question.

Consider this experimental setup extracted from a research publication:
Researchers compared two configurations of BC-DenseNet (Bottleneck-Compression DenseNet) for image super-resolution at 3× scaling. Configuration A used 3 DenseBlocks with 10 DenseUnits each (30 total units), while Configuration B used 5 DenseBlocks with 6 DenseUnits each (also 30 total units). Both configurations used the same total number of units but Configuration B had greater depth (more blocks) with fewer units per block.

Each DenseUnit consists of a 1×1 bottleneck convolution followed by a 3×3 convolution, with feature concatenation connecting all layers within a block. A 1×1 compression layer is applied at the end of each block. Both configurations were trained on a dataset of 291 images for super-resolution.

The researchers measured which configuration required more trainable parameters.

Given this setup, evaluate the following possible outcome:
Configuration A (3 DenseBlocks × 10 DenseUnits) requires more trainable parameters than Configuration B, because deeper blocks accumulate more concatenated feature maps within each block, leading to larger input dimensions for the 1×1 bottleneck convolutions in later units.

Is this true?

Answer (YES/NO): YES